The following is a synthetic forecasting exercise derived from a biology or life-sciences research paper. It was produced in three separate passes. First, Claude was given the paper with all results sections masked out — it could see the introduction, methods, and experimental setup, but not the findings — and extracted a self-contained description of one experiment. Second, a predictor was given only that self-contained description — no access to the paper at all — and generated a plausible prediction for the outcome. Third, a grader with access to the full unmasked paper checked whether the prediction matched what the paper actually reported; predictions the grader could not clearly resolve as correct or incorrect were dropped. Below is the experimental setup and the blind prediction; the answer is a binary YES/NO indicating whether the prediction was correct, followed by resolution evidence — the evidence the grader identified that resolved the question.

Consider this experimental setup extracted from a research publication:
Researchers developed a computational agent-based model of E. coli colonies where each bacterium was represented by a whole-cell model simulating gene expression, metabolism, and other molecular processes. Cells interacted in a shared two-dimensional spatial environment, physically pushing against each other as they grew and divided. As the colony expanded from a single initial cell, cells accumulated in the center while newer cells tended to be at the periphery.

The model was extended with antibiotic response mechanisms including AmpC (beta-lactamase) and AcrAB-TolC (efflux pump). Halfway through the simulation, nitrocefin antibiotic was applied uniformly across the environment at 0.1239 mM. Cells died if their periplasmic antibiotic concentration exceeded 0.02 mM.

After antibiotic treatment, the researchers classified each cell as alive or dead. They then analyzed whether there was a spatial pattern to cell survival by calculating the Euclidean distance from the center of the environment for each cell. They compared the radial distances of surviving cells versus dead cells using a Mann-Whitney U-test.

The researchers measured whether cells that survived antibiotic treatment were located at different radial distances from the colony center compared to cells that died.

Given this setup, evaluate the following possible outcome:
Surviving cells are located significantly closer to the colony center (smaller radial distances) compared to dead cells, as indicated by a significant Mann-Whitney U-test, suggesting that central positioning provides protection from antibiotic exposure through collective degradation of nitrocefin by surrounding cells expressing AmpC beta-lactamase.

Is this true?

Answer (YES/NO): NO